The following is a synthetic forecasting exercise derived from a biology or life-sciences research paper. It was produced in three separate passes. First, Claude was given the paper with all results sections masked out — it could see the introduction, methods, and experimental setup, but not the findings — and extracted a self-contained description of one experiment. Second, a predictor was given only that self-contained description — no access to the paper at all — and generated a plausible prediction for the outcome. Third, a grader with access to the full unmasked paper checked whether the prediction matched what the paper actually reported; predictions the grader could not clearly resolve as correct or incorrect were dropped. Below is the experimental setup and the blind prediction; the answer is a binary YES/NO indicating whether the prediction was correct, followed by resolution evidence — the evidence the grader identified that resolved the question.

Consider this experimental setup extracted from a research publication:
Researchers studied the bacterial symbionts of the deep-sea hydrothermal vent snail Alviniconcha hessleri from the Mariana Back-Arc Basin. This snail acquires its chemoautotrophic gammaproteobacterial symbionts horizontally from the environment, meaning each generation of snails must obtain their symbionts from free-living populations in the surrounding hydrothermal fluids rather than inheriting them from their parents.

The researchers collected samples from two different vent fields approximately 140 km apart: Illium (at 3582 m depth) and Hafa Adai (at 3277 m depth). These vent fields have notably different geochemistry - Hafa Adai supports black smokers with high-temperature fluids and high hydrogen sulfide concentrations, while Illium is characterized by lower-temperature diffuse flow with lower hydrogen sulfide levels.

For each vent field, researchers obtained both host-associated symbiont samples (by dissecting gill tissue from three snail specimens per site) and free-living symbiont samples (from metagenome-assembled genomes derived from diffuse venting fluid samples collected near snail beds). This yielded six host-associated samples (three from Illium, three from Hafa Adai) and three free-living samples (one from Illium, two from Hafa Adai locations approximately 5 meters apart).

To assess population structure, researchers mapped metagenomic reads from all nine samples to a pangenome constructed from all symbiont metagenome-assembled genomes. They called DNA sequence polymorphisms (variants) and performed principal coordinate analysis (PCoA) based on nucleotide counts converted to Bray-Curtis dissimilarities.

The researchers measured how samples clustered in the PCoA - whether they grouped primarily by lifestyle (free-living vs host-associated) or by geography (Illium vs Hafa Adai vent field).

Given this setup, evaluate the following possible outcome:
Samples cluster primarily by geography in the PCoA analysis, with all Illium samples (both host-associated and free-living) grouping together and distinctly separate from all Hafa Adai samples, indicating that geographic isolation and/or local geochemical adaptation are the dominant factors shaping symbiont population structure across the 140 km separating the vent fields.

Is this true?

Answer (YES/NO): YES